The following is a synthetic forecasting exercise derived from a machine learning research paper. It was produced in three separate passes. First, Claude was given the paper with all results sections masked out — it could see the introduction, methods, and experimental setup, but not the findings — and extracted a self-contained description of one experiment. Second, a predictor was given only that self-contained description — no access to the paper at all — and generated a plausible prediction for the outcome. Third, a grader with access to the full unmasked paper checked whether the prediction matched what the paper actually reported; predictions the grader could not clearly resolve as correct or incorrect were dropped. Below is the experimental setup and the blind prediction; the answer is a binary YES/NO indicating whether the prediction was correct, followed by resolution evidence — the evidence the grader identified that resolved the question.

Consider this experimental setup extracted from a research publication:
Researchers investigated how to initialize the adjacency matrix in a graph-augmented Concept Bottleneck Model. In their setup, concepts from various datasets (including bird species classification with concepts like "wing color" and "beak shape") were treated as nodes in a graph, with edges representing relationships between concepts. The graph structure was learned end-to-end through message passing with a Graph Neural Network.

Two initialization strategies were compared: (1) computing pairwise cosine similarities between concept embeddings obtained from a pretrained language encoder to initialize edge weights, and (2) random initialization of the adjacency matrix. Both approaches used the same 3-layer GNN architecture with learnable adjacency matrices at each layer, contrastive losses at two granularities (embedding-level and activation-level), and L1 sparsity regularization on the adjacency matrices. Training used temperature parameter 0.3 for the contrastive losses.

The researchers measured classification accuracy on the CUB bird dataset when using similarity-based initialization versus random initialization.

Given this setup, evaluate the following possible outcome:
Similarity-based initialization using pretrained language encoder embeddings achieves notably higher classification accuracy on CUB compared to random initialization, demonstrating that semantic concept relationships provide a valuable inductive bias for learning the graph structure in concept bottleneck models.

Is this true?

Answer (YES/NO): NO